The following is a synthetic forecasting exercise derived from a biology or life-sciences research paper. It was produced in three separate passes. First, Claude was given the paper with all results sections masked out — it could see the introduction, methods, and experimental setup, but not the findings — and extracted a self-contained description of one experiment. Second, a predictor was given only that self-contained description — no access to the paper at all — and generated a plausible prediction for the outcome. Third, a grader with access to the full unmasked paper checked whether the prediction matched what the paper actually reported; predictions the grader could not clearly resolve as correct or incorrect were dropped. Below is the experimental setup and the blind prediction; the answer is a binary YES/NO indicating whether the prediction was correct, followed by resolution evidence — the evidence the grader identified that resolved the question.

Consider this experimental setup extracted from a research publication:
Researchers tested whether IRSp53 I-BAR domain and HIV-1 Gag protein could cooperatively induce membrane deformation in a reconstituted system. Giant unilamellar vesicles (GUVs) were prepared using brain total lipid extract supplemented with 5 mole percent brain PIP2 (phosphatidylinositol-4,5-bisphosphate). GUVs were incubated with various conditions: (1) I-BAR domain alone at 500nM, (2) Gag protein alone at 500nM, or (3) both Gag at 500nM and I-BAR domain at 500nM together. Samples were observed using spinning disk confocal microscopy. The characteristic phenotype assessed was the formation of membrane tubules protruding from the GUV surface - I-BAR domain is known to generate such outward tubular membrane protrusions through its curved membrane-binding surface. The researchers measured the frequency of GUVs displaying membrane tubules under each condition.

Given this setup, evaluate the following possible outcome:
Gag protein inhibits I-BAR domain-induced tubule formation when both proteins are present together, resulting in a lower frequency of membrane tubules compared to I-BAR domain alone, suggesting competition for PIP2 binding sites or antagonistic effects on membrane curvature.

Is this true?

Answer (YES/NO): NO